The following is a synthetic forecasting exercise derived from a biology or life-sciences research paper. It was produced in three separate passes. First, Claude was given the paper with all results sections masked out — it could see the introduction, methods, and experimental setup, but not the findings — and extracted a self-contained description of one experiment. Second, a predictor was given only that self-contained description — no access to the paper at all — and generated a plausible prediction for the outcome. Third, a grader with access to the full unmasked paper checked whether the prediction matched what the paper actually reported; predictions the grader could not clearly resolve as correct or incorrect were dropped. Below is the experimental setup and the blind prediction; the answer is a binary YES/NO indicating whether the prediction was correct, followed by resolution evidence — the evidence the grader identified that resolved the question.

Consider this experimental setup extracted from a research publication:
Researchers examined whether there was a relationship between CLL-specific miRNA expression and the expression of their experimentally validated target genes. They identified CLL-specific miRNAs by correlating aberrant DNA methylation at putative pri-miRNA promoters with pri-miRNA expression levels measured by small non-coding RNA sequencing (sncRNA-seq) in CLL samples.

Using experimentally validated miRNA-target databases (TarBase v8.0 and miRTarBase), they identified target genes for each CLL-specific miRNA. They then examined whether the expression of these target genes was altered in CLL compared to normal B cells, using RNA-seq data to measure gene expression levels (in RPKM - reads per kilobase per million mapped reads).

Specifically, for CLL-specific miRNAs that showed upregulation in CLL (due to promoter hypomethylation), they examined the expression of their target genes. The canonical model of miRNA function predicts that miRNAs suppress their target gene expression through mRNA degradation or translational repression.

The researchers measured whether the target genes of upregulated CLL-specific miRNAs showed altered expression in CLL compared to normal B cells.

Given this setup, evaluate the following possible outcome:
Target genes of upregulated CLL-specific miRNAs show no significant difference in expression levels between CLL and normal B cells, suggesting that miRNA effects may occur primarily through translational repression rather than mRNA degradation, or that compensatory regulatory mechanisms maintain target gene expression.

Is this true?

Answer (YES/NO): NO